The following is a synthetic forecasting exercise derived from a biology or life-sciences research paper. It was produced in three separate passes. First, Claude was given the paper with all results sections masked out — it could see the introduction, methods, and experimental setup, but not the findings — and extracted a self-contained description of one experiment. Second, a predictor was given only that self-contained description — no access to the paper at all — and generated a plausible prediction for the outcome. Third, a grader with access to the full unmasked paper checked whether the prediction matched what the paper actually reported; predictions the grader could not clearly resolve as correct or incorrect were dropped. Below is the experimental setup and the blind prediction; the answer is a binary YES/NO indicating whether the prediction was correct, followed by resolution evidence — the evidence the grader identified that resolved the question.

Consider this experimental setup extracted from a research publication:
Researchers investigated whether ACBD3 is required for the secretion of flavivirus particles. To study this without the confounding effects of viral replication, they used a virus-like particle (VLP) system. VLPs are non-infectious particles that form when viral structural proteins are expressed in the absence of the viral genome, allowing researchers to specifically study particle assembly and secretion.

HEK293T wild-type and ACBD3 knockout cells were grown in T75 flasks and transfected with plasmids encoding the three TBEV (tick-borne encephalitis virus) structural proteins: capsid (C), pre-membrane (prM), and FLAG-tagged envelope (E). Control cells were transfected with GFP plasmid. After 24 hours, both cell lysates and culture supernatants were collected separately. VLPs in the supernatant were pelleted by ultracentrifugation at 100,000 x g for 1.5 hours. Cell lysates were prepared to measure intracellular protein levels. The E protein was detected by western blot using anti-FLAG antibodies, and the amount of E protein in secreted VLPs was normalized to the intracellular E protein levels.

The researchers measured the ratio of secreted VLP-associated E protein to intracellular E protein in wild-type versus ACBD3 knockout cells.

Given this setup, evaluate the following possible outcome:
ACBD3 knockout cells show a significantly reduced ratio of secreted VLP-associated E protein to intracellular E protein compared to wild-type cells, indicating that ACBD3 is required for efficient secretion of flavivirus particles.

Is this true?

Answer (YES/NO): YES